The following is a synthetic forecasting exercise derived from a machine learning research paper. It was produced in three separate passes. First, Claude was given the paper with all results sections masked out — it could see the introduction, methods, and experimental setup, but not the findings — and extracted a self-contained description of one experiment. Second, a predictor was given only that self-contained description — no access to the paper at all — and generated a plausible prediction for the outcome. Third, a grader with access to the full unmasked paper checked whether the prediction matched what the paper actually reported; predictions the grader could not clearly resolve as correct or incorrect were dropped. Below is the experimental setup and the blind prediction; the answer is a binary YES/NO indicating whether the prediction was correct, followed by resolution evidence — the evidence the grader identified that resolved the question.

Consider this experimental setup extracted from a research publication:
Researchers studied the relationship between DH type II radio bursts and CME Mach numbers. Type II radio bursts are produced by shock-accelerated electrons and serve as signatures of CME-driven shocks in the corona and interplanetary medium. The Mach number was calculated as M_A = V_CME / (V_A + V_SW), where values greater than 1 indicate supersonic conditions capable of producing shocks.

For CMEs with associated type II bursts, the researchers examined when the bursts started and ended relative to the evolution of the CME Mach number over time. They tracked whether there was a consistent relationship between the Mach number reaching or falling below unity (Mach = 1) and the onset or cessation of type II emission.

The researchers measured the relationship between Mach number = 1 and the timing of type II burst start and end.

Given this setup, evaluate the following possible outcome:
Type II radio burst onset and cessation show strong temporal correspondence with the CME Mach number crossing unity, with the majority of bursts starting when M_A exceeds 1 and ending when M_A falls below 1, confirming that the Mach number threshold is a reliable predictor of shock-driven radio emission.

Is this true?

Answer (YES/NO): YES